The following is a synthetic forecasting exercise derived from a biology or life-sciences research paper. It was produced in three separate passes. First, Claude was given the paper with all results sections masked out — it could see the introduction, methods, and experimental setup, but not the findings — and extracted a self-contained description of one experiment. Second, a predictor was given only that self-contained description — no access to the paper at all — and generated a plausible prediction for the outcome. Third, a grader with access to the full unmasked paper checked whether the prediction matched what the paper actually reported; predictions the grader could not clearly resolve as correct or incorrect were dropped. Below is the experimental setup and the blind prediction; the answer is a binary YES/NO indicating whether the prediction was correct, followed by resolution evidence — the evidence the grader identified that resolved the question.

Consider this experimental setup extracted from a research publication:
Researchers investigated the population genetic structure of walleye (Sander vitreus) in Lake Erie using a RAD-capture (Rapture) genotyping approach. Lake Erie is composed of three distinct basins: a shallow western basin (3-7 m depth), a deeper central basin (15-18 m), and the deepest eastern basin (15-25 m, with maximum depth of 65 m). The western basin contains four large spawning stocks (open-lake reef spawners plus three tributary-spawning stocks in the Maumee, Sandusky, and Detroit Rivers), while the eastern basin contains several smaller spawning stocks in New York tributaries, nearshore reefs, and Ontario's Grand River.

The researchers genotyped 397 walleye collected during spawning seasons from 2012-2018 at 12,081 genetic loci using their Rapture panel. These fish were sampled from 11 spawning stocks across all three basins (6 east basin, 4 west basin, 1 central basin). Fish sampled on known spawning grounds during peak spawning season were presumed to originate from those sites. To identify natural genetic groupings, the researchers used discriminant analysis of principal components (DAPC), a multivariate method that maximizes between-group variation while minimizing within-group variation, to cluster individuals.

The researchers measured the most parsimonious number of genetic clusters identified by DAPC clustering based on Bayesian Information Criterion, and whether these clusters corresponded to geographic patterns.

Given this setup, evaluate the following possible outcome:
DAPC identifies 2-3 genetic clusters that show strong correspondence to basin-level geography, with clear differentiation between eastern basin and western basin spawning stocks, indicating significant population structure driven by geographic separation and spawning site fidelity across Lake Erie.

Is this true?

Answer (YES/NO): NO